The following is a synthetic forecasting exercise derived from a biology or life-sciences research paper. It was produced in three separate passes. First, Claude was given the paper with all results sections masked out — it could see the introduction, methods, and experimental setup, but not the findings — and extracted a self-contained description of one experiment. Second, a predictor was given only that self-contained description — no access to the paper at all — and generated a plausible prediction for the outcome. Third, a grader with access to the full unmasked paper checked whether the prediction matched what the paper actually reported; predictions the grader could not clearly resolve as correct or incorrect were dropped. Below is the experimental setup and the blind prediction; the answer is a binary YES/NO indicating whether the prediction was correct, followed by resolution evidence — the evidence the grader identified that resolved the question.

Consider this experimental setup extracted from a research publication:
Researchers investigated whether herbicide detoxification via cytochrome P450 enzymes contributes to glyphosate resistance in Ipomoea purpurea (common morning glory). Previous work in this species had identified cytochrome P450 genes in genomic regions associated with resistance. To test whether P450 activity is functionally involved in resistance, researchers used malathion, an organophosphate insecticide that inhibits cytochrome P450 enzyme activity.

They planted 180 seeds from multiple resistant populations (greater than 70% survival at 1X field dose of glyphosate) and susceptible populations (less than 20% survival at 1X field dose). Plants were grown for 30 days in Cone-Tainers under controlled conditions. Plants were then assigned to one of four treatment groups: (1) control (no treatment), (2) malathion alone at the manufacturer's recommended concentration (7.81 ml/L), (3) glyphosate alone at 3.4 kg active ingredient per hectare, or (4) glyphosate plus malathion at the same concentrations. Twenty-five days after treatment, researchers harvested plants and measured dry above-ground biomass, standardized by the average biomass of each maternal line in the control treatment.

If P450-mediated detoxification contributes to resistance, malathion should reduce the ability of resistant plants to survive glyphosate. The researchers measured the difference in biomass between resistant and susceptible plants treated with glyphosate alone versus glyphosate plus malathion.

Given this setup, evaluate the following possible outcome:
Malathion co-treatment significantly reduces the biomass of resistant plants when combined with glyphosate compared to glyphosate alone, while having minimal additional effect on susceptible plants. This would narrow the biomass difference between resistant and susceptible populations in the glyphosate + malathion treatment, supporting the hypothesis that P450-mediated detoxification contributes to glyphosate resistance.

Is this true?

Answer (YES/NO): YES